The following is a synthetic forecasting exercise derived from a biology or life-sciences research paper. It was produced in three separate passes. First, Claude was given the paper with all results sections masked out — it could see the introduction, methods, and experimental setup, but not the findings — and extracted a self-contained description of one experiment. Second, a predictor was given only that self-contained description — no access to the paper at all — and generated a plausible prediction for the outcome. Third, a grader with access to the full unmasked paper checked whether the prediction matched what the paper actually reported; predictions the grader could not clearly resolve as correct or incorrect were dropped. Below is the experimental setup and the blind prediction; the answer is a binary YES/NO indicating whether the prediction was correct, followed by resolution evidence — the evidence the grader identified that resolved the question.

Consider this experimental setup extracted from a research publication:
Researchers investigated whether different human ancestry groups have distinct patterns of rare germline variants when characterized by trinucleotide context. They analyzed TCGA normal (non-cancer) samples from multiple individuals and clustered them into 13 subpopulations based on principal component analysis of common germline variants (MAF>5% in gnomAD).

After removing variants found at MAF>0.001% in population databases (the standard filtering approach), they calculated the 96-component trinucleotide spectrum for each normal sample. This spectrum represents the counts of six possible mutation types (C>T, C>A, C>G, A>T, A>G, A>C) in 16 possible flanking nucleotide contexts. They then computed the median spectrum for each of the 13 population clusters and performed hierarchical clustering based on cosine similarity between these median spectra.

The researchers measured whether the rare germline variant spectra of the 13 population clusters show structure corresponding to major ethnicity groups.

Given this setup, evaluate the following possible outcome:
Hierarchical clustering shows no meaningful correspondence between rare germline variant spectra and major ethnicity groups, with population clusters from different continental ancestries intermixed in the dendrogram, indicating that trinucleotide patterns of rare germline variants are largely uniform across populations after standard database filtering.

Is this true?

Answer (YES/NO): NO